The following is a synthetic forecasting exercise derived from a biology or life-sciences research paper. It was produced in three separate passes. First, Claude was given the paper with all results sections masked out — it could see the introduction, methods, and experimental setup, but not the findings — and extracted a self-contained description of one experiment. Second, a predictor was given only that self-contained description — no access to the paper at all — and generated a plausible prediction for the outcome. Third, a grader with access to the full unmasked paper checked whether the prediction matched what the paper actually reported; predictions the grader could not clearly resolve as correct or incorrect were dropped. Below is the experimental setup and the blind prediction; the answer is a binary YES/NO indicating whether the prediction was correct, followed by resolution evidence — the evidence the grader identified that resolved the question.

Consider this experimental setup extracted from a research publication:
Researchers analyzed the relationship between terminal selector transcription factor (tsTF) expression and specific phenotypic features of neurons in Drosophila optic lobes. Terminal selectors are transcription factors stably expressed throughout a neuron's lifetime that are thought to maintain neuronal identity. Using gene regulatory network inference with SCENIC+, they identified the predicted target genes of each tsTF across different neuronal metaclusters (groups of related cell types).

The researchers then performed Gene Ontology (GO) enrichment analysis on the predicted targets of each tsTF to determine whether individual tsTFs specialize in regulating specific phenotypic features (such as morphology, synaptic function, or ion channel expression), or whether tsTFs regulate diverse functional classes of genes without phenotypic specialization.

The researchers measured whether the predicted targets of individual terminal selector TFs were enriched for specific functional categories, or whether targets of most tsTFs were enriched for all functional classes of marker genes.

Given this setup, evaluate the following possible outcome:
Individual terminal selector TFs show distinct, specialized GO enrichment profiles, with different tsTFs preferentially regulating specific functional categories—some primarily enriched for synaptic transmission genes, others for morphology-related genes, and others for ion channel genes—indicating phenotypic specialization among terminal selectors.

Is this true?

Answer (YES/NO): NO